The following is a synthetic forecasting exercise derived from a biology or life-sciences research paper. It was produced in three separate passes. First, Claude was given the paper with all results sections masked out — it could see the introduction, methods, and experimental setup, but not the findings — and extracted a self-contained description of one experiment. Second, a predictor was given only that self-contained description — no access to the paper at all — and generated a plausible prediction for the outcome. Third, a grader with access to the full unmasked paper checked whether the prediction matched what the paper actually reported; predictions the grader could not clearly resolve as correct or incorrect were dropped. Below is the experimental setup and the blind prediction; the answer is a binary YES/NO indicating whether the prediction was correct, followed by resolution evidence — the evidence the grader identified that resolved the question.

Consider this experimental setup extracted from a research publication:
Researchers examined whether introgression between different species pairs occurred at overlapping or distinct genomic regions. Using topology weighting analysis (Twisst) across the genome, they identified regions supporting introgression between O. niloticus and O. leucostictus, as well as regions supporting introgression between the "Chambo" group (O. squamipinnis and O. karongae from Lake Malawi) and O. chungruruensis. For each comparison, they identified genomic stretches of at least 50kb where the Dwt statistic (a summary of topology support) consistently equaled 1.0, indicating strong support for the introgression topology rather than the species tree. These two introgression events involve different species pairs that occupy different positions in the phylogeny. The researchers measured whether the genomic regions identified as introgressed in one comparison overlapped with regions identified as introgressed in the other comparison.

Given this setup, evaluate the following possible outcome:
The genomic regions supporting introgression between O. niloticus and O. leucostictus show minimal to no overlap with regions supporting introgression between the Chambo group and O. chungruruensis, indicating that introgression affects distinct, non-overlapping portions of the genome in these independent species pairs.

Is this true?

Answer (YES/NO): NO